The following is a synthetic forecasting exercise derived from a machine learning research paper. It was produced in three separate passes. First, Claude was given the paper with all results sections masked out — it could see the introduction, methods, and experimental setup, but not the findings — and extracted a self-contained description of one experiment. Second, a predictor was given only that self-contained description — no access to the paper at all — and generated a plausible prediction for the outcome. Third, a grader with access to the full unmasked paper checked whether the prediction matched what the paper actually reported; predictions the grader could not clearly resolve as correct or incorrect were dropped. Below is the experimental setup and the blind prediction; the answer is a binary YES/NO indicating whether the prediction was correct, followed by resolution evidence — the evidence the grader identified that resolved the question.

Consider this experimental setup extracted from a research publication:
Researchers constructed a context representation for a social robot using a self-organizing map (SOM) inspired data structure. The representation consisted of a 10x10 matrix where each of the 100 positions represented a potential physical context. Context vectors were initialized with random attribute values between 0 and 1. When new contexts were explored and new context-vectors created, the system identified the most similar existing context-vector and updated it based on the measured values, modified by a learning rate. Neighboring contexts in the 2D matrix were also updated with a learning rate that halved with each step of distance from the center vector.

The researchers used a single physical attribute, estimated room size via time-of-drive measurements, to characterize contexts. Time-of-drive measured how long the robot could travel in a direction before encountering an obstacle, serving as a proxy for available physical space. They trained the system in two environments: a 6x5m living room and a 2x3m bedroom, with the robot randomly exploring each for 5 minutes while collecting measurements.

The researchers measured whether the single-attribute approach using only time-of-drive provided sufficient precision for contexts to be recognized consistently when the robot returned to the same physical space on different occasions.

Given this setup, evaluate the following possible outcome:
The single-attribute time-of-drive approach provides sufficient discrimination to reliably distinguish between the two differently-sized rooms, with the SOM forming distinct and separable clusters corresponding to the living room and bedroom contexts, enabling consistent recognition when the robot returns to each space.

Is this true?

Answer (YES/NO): NO